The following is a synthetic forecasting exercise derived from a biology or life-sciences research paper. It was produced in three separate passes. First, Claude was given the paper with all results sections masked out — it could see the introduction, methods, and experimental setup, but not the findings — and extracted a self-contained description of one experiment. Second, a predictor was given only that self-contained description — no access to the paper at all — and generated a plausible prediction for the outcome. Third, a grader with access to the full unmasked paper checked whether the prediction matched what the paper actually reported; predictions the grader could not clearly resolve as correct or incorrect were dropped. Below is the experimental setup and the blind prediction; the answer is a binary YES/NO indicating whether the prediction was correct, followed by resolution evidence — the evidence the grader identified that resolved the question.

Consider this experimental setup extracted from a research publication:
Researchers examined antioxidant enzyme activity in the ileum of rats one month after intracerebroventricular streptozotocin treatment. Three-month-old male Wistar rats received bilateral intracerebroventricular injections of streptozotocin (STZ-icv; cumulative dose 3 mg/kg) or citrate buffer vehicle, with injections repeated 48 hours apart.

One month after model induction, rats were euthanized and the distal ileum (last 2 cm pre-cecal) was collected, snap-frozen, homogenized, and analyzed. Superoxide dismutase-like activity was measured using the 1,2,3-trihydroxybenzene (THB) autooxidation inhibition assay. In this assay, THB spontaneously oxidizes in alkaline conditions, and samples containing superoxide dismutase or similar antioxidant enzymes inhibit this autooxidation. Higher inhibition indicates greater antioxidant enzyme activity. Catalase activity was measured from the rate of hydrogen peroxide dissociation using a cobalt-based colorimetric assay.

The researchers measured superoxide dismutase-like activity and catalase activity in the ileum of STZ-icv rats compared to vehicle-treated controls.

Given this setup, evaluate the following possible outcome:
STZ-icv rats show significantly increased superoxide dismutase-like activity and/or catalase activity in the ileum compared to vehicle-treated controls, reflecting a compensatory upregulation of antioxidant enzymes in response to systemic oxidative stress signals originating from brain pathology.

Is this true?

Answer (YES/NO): NO